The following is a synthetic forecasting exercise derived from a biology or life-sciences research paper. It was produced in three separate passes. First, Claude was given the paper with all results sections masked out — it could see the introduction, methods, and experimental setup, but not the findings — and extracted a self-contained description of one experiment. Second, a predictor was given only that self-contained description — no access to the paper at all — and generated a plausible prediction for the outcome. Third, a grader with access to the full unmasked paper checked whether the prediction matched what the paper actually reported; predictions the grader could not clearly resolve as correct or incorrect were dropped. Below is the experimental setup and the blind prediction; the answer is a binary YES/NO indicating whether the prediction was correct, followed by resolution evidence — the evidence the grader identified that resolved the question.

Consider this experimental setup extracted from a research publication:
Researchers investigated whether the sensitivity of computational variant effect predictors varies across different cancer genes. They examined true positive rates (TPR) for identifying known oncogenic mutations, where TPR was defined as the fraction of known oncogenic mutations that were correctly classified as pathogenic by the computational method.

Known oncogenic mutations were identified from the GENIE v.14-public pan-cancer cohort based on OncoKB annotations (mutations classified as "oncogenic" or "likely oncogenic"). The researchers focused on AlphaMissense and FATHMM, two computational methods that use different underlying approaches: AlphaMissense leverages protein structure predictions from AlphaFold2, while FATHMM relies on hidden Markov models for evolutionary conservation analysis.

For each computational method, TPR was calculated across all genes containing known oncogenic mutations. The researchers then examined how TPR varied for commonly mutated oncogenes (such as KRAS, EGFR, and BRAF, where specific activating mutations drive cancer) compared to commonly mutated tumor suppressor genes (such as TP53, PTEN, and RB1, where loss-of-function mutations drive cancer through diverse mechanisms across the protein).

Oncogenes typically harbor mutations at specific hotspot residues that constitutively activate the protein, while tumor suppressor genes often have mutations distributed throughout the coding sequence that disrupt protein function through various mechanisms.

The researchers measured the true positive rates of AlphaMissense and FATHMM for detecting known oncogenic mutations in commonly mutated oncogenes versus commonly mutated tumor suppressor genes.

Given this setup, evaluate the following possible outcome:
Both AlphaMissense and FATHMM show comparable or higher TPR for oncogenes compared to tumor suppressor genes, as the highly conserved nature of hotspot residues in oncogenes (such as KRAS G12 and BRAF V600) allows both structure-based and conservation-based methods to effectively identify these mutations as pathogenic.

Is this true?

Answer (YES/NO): NO